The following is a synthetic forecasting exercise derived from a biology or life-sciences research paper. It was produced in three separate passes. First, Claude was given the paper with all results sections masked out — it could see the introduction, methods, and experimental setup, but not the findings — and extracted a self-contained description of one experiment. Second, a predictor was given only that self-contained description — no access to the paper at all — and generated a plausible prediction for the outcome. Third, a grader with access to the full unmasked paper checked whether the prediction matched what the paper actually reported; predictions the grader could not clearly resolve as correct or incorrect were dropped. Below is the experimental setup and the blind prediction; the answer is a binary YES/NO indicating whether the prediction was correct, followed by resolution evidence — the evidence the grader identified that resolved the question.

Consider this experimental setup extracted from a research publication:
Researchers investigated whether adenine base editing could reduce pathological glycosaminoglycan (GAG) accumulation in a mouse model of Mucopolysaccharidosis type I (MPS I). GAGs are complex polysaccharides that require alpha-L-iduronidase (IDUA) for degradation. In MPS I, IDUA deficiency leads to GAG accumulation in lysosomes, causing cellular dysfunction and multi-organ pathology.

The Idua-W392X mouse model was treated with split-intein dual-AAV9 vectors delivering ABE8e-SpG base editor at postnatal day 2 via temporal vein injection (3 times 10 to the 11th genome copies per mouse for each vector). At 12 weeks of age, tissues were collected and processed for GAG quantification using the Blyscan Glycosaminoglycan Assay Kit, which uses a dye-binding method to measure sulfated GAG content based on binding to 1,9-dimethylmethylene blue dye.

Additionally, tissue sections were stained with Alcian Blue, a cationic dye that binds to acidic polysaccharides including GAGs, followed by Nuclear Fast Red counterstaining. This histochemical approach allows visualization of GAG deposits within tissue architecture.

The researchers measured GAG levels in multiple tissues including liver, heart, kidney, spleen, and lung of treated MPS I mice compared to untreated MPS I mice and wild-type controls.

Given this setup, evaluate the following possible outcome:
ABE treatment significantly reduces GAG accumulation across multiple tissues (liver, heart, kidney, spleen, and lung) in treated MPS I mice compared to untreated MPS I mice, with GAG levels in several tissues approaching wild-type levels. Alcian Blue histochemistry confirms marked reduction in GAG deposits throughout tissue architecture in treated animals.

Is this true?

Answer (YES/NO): YES